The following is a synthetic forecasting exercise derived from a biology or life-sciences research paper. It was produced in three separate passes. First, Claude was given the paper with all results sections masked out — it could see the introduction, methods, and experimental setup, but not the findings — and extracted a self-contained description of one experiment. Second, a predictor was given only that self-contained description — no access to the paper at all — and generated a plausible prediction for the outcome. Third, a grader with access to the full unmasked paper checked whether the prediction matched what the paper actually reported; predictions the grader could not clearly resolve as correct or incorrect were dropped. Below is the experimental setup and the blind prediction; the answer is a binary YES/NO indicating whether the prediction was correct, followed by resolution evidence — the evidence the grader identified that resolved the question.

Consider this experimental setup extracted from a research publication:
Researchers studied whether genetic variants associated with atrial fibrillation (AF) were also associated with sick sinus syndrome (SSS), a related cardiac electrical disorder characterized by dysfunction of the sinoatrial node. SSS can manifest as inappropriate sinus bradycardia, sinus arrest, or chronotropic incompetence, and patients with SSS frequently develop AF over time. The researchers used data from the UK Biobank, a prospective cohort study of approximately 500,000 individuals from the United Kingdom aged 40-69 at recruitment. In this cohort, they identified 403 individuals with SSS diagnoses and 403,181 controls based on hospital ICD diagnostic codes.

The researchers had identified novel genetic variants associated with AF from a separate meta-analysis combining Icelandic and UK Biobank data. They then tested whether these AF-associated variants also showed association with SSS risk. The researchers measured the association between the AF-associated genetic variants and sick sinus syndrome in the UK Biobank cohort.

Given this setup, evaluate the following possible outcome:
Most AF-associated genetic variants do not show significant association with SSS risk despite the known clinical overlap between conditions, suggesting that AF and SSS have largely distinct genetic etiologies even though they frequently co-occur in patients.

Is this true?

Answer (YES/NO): NO